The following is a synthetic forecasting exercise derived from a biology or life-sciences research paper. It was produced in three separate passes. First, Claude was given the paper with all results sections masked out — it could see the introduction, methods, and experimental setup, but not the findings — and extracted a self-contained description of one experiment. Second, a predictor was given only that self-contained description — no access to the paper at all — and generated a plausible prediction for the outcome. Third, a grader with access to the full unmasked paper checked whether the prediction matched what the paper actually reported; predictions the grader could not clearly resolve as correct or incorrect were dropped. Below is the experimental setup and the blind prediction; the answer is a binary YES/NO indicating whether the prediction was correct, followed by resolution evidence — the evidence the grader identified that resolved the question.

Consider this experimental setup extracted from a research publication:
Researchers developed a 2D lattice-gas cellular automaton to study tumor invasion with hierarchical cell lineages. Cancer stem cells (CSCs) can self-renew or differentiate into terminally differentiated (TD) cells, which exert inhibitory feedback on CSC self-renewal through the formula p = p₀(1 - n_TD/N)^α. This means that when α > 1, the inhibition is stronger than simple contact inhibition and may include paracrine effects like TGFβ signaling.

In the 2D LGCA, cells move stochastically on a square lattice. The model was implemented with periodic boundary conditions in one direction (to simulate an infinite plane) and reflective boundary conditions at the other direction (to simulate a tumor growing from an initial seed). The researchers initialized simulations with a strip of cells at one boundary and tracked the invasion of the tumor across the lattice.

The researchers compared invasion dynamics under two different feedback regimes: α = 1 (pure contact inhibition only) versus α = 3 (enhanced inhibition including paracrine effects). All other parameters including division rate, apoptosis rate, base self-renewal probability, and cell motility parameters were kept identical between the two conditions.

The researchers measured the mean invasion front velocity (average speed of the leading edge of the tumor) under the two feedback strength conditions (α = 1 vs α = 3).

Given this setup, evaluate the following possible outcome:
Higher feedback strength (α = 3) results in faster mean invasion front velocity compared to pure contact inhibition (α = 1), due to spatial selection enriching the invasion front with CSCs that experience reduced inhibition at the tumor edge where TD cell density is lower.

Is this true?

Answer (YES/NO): NO